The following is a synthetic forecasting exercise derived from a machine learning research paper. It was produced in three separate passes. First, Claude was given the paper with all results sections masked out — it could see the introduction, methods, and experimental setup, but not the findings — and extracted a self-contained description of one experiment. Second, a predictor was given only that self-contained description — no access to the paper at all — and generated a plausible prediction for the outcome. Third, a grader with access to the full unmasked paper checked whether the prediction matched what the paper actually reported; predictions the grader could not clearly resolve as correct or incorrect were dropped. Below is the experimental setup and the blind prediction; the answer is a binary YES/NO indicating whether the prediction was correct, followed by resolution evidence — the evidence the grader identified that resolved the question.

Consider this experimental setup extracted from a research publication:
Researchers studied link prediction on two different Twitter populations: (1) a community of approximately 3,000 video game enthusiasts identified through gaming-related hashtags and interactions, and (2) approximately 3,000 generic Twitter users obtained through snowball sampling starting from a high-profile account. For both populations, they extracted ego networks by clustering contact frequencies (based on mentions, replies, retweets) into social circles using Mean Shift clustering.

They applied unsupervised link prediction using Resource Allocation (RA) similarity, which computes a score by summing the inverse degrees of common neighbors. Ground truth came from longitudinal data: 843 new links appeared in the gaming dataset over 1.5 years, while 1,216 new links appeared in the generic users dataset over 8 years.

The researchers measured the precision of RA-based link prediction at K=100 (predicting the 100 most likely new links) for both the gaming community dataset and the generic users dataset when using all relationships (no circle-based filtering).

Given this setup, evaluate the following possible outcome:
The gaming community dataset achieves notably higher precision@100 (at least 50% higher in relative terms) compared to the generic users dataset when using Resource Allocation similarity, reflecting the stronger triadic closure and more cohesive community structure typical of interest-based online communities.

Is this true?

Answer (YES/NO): NO